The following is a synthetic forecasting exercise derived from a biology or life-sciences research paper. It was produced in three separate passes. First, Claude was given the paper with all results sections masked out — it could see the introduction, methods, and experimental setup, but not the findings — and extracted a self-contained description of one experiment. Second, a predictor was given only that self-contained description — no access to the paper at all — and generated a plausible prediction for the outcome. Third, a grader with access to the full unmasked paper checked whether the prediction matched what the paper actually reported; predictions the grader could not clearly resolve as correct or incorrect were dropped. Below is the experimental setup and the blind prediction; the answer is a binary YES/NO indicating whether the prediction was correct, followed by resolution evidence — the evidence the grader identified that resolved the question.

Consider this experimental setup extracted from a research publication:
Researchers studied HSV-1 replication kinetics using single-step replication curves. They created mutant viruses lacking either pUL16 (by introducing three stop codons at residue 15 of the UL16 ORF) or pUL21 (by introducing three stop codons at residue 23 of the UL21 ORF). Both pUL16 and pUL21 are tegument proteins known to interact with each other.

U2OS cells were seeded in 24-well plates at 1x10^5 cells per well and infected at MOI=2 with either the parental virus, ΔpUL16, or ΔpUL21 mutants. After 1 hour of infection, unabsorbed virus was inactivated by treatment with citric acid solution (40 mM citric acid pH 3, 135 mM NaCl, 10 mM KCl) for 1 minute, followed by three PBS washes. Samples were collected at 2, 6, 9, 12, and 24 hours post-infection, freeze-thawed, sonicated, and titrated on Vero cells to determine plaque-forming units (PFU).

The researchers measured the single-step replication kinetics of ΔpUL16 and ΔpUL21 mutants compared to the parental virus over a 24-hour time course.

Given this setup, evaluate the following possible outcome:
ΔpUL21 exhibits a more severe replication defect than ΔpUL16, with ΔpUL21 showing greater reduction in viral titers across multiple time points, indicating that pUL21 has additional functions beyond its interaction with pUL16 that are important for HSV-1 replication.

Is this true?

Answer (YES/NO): NO